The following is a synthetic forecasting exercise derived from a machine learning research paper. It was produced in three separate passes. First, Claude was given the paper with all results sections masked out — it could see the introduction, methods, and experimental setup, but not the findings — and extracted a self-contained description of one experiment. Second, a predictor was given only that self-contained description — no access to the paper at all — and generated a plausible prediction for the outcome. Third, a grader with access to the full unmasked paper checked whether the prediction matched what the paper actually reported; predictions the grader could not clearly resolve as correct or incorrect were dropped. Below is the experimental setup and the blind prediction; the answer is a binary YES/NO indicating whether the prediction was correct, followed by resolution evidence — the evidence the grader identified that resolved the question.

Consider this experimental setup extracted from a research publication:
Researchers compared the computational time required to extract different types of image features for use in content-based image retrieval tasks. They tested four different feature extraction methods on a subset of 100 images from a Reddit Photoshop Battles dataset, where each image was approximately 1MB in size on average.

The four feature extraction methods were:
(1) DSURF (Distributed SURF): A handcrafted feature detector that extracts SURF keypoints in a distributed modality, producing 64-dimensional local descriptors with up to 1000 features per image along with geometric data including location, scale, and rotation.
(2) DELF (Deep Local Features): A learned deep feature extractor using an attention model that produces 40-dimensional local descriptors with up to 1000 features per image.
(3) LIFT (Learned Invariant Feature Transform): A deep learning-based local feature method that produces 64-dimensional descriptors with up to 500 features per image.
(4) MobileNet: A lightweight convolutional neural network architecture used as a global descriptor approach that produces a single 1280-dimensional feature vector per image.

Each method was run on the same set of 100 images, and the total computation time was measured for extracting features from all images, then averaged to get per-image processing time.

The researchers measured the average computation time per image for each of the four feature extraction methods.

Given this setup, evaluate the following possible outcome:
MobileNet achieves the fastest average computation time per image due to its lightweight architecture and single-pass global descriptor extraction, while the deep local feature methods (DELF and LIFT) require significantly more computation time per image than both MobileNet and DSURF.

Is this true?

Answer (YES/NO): NO